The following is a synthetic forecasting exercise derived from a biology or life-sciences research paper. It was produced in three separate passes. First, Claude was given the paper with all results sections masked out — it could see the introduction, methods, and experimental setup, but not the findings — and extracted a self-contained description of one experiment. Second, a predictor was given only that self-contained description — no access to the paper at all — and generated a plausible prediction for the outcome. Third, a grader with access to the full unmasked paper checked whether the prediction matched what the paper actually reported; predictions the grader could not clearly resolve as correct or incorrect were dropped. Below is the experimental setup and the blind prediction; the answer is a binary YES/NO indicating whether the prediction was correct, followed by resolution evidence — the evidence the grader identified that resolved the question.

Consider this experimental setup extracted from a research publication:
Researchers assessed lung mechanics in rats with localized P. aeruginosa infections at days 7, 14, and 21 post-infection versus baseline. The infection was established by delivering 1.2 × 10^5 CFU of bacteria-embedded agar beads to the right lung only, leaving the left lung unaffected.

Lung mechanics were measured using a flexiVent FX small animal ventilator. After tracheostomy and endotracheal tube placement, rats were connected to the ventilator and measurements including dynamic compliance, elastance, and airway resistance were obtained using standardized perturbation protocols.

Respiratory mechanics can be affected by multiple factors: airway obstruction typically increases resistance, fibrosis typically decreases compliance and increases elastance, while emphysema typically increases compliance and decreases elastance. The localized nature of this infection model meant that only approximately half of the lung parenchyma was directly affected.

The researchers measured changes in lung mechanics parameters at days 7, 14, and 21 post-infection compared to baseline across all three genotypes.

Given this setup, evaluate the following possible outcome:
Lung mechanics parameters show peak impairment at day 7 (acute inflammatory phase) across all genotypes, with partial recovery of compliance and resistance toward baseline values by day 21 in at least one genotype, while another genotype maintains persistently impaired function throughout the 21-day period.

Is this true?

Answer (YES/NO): NO